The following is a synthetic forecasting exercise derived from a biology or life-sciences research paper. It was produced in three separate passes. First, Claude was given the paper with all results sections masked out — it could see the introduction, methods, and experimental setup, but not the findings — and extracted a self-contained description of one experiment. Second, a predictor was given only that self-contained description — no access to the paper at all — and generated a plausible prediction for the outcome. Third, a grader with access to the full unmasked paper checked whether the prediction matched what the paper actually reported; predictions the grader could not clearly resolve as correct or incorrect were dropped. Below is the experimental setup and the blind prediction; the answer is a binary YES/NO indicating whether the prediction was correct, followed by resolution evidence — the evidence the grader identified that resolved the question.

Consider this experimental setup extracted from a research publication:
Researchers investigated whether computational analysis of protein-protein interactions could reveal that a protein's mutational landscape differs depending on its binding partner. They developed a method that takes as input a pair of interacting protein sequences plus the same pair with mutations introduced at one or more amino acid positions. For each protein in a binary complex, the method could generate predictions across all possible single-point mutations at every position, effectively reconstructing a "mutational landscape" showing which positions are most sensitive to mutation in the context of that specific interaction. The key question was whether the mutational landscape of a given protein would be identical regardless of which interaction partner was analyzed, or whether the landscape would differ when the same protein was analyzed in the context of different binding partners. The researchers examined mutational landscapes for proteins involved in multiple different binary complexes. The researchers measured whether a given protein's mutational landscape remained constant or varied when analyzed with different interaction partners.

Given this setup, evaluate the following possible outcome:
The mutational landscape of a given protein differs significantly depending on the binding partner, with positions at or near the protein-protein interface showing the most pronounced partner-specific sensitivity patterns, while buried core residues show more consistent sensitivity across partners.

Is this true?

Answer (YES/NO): NO